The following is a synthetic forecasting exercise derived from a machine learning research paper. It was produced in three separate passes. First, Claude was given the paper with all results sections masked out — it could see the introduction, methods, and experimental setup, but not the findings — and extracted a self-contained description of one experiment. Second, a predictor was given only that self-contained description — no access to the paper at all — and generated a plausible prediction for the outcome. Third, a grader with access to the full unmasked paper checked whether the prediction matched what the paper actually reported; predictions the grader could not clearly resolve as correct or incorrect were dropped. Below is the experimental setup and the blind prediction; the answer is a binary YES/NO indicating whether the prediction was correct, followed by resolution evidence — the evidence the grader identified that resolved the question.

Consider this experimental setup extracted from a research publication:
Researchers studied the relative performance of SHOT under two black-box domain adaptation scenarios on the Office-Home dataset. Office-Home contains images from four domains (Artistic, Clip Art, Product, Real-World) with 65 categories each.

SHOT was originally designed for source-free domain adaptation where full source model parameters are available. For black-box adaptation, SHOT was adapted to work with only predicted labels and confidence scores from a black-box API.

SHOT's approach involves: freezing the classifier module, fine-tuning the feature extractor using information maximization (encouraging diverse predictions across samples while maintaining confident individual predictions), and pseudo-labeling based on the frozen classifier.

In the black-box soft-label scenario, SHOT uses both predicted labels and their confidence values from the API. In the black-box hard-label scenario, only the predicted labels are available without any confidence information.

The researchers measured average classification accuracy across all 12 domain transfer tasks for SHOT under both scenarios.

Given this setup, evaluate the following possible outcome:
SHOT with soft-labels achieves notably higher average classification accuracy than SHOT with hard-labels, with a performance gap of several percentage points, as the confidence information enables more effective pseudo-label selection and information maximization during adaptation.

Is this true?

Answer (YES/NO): NO